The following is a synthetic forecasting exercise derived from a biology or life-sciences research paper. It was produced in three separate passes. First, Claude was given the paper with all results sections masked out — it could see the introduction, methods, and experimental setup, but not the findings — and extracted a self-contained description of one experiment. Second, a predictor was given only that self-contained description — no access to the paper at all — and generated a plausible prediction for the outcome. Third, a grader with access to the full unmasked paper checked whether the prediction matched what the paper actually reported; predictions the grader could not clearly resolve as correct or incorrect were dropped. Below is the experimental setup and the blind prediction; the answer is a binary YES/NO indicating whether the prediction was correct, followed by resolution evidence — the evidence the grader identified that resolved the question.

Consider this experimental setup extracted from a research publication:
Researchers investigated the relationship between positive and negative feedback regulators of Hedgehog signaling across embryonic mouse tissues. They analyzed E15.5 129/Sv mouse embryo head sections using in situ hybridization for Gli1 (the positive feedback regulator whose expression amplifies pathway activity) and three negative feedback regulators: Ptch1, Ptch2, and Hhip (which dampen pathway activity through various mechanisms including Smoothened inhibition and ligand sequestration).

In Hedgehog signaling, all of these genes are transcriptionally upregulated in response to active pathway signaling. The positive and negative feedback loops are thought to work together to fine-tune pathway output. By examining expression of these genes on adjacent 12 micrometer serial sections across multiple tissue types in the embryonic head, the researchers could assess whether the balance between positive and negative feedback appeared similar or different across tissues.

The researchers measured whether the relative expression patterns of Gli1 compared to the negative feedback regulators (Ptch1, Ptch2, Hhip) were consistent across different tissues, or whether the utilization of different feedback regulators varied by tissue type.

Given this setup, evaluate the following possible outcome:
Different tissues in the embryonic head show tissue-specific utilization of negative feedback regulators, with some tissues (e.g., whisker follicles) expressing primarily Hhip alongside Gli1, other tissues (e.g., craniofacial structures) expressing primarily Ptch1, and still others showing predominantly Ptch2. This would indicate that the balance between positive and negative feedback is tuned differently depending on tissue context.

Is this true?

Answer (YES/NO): NO